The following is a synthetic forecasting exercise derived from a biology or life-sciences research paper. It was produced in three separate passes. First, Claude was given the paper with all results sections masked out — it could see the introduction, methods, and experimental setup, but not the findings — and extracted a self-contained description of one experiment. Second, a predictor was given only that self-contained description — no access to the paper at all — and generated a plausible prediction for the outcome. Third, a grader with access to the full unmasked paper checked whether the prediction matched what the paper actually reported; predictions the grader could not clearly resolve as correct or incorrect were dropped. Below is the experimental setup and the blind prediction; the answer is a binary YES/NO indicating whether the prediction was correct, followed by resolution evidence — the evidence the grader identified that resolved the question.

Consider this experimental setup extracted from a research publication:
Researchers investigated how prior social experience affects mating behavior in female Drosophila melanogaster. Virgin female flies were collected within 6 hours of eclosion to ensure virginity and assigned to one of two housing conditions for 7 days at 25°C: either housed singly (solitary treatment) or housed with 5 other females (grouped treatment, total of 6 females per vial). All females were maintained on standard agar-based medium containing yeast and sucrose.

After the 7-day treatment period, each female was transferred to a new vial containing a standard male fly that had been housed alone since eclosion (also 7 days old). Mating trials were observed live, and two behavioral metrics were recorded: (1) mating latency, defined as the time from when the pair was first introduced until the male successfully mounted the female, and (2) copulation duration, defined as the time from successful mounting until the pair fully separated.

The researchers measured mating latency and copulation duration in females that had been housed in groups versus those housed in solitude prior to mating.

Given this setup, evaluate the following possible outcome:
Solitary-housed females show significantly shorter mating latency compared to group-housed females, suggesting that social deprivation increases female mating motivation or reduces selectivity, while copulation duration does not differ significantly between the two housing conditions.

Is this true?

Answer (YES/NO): NO